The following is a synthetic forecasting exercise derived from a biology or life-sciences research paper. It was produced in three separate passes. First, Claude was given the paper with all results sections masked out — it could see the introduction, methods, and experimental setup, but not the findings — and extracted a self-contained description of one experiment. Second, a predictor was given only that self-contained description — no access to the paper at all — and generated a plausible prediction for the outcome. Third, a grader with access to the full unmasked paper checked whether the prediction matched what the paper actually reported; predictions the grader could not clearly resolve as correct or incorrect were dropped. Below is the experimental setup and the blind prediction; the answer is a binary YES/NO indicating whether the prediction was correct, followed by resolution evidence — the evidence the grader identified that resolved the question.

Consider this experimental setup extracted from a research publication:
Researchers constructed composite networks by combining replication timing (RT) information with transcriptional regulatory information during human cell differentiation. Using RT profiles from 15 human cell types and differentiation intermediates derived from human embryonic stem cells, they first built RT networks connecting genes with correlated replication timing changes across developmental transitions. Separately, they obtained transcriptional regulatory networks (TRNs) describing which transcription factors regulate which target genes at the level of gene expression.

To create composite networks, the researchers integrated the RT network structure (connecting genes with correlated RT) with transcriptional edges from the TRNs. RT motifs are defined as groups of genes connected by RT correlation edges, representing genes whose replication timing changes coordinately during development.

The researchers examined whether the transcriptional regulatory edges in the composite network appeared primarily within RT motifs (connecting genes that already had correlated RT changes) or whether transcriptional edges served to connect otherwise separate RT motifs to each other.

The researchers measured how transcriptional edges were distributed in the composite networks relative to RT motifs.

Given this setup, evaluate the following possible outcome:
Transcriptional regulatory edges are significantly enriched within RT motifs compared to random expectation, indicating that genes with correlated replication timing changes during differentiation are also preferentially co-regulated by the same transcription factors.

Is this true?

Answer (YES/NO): NO